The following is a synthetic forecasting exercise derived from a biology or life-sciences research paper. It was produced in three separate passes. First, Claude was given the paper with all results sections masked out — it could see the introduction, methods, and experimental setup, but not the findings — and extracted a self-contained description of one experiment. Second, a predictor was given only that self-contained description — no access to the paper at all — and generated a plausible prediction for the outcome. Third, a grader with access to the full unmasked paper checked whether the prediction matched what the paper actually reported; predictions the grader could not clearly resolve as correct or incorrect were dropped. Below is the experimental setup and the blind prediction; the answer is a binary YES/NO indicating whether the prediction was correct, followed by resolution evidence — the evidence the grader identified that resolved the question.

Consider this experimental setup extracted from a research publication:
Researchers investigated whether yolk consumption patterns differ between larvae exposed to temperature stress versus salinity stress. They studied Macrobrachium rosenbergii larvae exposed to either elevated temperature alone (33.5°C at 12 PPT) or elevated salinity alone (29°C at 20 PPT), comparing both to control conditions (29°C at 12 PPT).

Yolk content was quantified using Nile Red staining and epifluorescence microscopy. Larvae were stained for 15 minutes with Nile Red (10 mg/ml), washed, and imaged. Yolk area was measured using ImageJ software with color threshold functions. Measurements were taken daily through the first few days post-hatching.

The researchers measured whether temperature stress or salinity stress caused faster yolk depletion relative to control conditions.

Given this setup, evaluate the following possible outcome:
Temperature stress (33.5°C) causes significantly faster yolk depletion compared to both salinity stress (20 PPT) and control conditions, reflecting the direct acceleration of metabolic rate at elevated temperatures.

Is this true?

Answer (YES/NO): YES